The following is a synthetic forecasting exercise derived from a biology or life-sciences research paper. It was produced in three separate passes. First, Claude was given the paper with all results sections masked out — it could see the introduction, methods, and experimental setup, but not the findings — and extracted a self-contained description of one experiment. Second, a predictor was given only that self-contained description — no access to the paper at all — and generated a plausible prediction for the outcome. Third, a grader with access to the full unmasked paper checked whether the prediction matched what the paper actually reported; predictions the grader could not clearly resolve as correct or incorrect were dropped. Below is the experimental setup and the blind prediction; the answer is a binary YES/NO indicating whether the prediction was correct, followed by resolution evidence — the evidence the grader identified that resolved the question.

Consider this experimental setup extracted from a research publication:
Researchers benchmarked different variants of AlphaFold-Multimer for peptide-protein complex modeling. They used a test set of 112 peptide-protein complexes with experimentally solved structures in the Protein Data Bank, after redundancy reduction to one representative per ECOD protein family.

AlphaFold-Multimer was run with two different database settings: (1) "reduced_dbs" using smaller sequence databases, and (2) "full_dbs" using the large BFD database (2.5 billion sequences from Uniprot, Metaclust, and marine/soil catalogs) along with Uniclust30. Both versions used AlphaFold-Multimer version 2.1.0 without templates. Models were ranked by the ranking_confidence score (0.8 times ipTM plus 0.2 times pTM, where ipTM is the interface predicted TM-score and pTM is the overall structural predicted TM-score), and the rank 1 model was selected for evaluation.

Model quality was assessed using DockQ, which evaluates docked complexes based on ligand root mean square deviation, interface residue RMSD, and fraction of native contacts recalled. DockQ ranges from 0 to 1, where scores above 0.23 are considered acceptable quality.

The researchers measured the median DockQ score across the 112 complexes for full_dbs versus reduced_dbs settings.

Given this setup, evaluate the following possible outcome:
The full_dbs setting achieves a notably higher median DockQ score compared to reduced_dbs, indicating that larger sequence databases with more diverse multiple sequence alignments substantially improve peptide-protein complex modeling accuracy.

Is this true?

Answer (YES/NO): YES